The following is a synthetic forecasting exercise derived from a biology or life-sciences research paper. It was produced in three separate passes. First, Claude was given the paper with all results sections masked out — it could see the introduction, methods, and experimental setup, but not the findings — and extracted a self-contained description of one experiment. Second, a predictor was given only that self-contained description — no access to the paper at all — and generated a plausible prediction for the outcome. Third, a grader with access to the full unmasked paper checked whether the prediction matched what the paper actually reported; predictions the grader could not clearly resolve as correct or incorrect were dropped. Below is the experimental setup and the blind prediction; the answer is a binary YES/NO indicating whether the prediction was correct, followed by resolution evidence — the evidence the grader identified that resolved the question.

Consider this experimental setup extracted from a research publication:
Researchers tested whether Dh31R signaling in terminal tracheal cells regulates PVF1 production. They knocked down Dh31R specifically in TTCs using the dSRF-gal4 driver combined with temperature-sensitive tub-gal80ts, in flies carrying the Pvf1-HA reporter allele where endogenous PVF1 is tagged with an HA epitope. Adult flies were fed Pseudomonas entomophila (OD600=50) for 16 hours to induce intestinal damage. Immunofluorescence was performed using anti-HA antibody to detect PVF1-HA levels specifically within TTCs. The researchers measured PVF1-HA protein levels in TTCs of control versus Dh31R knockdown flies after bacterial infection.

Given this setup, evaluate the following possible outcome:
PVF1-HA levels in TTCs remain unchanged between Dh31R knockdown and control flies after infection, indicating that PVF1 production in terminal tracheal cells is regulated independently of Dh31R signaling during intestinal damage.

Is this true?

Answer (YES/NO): NO